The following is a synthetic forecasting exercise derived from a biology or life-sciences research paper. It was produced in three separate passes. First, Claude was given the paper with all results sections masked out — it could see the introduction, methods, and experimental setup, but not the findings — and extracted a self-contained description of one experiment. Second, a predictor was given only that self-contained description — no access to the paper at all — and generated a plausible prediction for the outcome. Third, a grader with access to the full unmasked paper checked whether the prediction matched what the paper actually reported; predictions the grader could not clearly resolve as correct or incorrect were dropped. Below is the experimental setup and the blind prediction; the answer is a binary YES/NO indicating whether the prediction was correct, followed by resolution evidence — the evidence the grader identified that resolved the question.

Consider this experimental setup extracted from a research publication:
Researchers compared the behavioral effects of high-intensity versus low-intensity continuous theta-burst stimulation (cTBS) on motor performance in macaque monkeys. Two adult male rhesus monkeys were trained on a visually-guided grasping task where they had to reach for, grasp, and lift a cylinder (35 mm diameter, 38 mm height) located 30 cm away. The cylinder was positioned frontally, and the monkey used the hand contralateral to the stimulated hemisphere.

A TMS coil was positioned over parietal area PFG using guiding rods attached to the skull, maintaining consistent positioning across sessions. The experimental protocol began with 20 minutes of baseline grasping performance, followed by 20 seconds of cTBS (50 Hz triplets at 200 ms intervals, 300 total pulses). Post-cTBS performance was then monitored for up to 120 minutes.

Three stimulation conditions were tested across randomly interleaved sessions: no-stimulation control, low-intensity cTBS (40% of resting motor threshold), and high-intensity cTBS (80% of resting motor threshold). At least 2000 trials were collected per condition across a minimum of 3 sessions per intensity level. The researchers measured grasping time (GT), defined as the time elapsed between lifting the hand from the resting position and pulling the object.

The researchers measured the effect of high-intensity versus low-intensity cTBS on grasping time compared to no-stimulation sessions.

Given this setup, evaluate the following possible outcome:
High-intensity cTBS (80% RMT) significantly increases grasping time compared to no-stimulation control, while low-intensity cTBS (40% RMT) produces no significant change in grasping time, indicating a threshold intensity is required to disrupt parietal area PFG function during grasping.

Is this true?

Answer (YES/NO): YES